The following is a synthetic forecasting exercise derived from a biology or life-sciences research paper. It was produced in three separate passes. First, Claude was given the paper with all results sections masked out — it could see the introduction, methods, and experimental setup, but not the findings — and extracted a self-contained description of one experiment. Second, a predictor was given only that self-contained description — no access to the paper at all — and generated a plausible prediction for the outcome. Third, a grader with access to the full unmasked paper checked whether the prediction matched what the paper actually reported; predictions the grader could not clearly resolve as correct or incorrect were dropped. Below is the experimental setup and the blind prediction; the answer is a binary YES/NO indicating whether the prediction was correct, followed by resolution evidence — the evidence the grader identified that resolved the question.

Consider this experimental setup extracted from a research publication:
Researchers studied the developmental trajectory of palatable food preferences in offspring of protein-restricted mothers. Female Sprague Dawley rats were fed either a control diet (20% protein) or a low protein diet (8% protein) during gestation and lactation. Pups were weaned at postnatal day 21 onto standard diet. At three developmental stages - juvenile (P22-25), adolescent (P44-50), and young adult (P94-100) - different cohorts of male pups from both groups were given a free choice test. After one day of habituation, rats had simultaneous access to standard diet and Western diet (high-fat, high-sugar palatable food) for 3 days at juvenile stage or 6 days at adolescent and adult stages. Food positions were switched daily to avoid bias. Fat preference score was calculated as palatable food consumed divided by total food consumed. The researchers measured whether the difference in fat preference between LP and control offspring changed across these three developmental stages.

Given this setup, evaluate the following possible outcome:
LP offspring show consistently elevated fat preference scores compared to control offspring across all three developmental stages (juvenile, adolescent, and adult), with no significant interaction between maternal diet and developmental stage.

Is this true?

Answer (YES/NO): NO